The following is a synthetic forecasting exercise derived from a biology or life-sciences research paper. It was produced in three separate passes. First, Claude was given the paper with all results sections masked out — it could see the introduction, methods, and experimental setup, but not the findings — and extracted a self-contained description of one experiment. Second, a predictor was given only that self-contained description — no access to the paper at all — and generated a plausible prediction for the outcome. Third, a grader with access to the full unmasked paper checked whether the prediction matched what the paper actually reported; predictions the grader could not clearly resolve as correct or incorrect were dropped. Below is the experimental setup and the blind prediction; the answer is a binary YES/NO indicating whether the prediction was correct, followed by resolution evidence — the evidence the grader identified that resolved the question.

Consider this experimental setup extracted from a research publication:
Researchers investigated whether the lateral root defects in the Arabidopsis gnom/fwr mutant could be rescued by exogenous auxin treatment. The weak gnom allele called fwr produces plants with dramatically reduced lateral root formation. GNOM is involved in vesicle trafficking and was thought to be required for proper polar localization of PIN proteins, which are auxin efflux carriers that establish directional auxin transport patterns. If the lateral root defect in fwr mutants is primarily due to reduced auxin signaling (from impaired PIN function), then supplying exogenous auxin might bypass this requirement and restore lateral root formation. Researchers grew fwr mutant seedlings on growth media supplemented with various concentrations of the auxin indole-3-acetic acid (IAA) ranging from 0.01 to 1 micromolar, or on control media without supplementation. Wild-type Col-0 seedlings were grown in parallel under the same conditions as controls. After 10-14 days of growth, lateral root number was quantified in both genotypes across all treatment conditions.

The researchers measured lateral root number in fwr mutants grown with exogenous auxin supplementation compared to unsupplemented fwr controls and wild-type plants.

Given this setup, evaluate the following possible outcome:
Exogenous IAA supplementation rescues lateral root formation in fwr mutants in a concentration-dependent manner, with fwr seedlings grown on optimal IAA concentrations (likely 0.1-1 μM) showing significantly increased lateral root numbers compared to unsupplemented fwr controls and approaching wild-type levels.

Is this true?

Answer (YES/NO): NO